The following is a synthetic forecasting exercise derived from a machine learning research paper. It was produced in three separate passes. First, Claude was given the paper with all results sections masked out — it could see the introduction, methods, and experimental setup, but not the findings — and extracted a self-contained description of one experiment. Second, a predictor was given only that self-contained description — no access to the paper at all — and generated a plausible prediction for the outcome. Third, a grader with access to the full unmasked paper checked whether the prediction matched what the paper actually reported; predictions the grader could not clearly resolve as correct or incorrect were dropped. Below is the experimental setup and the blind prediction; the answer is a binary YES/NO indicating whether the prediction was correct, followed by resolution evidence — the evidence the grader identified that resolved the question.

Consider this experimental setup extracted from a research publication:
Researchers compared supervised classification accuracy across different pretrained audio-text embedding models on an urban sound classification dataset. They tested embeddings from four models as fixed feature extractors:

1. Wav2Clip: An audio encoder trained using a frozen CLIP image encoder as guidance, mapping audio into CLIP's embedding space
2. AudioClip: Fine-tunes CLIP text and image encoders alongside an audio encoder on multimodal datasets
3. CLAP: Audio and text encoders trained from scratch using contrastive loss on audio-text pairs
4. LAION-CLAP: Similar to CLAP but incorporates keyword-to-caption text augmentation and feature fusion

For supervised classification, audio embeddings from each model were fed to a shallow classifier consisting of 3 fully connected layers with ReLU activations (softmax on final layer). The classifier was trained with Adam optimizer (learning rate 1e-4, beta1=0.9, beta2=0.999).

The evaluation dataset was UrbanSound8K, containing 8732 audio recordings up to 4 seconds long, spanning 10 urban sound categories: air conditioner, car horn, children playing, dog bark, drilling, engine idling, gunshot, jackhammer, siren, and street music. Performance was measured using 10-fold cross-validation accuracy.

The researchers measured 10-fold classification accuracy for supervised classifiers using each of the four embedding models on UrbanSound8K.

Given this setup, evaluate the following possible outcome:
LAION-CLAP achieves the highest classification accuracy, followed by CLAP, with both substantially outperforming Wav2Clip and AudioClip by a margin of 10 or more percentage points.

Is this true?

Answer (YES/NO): NO